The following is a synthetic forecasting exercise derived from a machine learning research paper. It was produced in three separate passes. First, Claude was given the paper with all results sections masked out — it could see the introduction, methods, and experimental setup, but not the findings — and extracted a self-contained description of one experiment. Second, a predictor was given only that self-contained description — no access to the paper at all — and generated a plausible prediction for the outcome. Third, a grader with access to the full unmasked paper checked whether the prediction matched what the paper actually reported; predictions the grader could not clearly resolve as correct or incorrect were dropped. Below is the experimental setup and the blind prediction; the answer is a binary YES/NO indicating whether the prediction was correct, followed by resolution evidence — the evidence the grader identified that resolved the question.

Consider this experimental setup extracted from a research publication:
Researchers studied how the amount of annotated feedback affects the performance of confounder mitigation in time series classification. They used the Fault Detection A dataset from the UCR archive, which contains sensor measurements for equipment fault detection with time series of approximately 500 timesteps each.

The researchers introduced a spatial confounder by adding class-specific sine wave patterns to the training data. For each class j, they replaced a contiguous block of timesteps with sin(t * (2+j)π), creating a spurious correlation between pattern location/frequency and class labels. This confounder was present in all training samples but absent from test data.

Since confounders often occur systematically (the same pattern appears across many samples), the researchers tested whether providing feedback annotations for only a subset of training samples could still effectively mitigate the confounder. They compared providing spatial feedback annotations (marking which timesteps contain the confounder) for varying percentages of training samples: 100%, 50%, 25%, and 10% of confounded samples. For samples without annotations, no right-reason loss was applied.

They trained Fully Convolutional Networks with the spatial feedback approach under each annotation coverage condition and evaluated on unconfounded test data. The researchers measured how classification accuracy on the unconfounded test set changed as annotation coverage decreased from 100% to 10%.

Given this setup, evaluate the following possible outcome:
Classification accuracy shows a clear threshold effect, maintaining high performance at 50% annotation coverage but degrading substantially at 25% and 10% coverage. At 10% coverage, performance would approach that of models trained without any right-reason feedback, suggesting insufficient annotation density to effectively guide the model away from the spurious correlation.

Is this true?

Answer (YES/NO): NO